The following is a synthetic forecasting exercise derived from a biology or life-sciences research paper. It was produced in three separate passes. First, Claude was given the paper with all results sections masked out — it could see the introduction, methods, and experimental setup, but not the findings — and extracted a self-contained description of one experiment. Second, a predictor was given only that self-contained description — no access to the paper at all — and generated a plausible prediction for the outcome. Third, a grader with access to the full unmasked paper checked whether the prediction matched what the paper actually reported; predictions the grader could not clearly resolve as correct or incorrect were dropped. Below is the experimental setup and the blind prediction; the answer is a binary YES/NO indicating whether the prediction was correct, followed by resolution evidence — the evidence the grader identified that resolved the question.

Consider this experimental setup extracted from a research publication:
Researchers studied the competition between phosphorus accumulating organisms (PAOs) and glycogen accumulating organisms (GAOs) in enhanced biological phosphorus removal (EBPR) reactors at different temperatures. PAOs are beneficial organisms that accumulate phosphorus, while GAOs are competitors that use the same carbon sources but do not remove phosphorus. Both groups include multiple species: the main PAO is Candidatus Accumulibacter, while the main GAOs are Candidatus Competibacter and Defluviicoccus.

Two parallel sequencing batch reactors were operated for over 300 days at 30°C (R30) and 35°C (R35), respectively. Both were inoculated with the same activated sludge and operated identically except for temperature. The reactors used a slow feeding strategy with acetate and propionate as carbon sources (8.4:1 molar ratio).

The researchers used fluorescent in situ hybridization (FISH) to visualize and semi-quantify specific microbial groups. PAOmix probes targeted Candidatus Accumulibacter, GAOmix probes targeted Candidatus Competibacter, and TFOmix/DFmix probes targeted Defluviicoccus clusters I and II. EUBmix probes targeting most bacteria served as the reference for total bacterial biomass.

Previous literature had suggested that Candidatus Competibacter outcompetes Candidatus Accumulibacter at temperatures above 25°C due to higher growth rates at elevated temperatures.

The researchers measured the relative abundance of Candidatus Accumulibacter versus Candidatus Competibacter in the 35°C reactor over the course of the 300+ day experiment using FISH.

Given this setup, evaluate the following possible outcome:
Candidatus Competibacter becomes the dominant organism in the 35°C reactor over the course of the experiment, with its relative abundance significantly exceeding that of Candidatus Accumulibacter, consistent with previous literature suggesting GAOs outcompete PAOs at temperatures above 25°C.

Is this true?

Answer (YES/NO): NO